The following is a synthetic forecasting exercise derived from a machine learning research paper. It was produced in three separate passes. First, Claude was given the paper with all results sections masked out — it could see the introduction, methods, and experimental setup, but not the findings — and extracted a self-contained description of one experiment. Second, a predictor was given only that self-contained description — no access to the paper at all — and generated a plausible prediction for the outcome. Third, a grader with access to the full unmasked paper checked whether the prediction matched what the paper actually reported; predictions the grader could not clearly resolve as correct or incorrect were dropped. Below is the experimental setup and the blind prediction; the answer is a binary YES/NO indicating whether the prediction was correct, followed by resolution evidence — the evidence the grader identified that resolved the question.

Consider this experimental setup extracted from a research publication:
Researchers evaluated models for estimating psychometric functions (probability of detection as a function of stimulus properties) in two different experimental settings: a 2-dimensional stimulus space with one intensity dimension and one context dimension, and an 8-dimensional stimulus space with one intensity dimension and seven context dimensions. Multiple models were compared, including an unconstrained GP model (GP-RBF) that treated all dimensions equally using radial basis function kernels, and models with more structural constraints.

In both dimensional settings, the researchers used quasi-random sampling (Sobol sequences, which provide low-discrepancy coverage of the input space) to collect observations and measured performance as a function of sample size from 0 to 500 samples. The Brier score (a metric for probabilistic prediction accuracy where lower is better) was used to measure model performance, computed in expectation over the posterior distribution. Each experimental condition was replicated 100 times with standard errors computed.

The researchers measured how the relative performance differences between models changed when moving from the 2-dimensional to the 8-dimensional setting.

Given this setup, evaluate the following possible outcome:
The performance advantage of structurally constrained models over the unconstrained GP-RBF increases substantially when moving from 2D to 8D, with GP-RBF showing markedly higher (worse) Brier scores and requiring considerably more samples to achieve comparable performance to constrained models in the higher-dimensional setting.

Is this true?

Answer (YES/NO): YES